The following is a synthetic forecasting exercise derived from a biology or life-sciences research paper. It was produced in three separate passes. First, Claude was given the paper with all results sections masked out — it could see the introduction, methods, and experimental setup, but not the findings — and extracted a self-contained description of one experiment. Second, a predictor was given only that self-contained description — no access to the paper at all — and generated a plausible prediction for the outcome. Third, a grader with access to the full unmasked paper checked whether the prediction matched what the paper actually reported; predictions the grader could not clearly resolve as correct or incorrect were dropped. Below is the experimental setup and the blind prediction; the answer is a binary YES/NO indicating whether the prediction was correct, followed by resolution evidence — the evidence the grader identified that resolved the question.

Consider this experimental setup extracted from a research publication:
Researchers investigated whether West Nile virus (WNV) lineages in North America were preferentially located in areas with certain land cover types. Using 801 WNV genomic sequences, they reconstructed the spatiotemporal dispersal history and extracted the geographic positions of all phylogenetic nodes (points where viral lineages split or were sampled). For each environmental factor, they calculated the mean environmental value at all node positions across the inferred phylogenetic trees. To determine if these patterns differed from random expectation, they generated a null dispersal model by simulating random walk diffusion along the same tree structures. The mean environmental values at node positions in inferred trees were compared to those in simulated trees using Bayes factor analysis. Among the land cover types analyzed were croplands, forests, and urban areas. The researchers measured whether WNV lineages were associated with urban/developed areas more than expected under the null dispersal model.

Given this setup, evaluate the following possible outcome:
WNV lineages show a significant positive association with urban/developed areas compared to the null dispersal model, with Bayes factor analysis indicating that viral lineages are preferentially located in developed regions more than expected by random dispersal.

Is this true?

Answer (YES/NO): YES